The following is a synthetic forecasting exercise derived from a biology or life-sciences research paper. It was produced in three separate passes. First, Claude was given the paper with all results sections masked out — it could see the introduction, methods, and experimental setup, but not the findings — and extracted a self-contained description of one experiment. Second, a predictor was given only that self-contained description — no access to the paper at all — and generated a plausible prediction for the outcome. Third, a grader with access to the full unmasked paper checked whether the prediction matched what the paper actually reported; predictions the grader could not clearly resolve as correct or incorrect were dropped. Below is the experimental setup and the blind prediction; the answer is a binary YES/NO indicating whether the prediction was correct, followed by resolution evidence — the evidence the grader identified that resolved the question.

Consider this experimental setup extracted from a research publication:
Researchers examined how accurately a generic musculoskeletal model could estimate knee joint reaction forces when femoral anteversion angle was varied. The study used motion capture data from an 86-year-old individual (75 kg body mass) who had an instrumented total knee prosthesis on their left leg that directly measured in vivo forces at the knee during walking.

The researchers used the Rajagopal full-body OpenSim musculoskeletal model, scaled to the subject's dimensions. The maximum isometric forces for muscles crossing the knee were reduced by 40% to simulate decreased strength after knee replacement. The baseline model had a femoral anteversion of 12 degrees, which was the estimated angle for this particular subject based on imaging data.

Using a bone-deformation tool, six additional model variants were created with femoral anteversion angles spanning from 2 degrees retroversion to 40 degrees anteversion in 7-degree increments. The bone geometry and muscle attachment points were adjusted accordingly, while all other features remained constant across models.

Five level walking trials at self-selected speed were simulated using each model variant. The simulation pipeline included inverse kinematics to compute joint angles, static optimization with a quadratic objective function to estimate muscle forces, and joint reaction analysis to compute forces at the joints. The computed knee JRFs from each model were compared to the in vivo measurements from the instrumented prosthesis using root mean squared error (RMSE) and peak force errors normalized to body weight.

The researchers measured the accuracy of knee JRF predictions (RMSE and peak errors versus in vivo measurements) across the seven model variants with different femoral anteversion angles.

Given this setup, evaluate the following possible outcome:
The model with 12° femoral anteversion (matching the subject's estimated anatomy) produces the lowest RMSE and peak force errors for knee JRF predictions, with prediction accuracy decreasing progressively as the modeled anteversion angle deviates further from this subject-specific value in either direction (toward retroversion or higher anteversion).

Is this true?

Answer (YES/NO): NO